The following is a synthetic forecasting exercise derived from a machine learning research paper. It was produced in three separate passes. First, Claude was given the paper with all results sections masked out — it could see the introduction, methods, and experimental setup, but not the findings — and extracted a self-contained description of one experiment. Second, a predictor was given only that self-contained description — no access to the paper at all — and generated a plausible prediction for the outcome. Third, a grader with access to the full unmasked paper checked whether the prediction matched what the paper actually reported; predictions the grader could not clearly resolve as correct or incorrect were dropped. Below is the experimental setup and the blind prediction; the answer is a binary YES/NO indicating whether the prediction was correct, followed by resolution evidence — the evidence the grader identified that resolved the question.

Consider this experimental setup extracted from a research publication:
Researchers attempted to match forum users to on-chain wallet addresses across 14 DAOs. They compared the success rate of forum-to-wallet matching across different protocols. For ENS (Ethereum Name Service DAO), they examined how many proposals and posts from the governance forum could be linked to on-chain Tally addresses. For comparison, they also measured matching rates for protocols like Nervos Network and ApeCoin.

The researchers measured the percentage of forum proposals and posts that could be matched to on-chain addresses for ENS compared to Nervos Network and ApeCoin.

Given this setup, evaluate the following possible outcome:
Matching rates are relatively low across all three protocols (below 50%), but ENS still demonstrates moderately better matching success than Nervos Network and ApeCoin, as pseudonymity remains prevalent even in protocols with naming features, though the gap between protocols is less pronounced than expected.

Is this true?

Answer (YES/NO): NO